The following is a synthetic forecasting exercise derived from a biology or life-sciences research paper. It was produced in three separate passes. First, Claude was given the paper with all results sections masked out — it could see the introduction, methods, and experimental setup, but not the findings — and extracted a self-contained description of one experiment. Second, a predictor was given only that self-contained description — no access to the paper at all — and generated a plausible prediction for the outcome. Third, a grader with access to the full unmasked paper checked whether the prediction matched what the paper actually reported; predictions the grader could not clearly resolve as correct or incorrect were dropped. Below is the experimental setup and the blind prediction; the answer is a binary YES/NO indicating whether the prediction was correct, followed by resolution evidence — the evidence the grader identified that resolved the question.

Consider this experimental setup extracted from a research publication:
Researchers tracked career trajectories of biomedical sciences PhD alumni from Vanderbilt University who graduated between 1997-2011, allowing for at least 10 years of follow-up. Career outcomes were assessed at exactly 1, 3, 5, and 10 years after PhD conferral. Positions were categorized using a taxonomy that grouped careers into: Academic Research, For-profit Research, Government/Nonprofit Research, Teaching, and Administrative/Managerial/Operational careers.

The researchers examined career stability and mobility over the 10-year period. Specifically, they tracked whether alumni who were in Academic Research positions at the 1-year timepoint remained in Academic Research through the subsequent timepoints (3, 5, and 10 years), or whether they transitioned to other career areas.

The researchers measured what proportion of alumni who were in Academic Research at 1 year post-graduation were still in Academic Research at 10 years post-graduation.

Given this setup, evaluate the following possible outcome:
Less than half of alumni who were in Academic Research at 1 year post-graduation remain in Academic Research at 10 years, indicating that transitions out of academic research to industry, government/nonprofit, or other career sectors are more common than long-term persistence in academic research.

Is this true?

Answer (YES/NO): YES